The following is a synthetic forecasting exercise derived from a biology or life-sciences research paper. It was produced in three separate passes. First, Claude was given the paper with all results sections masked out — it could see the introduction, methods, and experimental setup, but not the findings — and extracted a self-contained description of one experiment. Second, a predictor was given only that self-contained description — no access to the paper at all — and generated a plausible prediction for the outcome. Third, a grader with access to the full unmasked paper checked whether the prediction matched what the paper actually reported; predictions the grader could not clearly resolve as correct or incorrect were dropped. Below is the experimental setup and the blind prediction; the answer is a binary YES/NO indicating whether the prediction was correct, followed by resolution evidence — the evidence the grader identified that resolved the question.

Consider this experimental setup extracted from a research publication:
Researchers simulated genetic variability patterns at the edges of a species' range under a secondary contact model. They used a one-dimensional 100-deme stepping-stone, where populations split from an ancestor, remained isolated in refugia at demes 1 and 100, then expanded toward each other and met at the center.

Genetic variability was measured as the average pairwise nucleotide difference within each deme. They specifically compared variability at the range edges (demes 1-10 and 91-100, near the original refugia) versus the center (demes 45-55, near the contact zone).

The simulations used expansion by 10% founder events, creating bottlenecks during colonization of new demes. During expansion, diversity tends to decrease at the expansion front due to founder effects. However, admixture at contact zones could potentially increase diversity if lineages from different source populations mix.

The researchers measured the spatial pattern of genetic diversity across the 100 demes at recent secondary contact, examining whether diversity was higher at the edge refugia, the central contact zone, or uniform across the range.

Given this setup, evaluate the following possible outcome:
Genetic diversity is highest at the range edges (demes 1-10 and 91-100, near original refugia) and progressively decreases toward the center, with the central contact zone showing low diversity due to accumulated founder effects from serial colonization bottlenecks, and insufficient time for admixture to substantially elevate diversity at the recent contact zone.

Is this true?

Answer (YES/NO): NO